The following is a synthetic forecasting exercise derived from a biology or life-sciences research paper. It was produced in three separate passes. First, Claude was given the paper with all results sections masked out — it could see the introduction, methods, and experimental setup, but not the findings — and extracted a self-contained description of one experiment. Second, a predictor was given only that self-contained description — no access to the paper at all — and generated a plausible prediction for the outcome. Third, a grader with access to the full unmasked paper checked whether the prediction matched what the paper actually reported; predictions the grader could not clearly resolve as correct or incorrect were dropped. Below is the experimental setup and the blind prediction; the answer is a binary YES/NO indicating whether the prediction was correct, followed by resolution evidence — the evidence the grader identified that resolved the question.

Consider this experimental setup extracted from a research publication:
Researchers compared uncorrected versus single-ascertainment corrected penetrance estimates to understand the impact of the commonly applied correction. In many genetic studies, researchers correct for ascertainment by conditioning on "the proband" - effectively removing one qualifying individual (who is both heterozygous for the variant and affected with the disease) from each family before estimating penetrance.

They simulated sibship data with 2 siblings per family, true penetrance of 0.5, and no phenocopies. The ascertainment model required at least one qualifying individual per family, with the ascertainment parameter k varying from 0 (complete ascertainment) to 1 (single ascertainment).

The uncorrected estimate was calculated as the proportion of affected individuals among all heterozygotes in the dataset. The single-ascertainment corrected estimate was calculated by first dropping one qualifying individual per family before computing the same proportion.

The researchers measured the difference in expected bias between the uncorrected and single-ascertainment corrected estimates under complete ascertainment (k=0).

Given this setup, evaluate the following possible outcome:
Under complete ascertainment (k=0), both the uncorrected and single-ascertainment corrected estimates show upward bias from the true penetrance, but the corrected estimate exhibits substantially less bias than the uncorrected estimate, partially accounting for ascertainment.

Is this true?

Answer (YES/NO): NO